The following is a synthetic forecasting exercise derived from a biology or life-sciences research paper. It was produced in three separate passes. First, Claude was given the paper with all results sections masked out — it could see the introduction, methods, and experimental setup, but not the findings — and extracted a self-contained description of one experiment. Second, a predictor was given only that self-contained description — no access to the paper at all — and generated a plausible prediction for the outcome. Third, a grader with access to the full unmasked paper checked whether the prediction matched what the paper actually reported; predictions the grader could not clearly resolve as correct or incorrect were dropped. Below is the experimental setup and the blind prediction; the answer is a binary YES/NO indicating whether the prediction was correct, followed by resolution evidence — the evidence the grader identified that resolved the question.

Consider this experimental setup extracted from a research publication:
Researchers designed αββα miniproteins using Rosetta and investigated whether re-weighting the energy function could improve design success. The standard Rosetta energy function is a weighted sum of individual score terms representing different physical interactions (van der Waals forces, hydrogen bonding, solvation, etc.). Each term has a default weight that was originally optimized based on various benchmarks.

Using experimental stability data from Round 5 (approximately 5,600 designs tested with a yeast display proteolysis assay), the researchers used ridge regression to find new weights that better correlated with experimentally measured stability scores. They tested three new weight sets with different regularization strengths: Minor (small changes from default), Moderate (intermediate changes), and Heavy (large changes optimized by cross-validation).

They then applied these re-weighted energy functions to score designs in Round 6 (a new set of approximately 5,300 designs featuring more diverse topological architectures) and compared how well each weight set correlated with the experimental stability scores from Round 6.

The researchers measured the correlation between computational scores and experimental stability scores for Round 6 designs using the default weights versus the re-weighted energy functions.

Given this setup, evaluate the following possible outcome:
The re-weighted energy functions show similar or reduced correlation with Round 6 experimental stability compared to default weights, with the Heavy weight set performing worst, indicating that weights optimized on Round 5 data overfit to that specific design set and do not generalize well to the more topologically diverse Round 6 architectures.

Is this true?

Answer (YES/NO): NO